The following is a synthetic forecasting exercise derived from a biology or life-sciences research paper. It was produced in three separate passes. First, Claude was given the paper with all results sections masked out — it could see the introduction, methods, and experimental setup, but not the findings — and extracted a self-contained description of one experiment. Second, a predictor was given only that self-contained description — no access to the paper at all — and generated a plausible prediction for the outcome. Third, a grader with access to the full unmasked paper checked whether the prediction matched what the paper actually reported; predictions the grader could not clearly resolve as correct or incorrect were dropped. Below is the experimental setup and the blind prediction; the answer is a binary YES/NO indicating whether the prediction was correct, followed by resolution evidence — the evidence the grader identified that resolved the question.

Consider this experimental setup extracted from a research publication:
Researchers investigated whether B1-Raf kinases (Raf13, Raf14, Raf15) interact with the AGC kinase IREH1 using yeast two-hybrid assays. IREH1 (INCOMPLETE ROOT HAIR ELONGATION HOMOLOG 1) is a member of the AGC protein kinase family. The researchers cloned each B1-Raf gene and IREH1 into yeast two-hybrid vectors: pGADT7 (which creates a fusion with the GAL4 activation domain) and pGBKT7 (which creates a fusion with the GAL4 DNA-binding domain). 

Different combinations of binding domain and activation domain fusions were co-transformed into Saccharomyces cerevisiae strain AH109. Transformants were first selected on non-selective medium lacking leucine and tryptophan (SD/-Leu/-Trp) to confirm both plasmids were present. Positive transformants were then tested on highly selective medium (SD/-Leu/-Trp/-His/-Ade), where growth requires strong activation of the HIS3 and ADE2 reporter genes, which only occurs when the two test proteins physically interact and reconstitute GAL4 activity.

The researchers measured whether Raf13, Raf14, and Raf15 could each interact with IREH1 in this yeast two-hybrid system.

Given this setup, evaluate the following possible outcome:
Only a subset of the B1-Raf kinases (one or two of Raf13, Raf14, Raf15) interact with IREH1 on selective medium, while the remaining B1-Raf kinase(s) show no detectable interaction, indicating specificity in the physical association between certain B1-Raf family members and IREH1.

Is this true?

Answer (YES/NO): YES